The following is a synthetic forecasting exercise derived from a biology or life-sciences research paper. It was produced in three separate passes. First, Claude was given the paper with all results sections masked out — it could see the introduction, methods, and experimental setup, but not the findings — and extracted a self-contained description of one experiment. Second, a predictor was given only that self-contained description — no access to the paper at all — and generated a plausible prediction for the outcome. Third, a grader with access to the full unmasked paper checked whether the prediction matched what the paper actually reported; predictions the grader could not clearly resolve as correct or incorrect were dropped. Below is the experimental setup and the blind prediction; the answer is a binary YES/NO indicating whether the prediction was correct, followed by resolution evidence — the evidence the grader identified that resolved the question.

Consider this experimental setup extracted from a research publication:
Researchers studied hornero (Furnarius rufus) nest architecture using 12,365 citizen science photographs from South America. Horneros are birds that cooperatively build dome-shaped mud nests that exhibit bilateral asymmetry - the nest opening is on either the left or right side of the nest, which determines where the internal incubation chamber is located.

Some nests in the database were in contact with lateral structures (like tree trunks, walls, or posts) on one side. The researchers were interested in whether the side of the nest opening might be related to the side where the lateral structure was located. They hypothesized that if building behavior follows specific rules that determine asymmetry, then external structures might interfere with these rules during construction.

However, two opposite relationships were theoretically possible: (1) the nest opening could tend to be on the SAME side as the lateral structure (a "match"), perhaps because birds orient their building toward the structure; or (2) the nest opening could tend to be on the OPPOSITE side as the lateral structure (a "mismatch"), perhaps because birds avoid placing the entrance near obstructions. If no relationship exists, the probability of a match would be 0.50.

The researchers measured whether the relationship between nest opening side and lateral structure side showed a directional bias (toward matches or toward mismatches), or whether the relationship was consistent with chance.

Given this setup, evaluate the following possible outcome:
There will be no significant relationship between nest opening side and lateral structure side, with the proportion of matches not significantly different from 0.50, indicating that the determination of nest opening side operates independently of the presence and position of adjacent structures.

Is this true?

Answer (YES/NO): NO